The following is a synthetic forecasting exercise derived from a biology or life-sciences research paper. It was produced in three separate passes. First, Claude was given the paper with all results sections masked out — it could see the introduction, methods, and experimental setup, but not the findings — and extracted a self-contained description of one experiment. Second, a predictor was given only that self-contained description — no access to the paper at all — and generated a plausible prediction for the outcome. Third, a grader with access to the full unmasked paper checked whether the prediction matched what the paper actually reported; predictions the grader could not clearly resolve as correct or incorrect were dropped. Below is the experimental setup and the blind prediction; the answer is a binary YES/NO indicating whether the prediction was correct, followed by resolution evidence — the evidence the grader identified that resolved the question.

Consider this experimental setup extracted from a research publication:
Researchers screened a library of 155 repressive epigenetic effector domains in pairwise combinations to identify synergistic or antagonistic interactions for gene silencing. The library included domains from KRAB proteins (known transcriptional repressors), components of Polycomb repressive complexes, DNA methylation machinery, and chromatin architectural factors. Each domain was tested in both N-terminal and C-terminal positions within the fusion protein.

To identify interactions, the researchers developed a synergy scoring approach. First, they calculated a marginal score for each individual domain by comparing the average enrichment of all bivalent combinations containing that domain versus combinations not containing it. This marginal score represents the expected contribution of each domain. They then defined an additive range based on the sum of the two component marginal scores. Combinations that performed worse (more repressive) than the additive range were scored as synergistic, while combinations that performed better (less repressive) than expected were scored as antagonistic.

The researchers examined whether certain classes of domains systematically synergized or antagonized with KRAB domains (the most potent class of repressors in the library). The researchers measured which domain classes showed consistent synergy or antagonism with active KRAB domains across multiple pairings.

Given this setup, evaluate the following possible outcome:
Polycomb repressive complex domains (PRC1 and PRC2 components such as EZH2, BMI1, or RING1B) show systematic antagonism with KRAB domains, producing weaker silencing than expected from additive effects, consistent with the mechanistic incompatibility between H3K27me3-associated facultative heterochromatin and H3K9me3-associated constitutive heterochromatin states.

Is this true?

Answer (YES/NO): NO